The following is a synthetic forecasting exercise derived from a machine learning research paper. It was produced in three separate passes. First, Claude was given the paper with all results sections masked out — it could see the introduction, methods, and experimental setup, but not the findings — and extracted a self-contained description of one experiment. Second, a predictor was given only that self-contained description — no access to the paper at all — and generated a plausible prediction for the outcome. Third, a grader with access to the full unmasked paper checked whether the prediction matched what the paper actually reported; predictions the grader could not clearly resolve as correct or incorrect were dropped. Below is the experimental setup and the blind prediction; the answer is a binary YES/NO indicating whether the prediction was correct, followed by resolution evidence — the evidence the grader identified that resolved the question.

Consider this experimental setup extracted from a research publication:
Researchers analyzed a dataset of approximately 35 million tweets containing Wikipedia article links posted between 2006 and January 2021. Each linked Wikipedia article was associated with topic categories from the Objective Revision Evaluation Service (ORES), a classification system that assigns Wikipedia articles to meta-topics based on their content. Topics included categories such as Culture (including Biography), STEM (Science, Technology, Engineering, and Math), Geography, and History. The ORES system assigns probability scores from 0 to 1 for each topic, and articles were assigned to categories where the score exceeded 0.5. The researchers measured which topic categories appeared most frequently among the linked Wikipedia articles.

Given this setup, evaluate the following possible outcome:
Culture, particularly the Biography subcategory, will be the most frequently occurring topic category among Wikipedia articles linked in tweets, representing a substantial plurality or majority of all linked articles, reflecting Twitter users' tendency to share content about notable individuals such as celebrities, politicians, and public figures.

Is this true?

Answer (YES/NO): YES